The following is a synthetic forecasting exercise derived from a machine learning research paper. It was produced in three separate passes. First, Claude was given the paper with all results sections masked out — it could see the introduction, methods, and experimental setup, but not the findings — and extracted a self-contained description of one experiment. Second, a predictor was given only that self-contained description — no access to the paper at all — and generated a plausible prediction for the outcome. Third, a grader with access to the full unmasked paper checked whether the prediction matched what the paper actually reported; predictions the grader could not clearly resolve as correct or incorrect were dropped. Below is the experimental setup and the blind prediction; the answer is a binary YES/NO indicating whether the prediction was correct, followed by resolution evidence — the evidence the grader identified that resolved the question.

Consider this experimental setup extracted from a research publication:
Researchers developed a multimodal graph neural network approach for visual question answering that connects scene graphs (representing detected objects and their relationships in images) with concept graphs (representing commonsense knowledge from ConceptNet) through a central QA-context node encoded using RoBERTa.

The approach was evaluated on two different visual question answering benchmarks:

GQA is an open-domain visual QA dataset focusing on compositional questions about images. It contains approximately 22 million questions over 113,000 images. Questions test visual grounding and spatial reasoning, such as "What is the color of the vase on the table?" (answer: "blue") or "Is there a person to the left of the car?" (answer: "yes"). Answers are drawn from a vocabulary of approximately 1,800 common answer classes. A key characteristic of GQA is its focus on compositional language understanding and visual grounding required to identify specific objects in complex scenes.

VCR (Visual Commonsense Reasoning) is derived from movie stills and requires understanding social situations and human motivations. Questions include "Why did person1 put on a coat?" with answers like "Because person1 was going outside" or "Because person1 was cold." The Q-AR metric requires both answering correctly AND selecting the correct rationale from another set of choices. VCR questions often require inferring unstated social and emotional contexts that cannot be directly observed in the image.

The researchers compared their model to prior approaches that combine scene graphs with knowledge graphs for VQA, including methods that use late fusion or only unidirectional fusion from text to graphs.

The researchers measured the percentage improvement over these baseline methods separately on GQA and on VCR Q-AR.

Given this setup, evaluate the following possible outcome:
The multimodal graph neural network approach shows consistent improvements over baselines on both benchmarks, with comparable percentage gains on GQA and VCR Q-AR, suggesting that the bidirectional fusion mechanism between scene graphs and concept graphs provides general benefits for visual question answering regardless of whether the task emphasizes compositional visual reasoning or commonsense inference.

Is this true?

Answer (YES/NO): NO